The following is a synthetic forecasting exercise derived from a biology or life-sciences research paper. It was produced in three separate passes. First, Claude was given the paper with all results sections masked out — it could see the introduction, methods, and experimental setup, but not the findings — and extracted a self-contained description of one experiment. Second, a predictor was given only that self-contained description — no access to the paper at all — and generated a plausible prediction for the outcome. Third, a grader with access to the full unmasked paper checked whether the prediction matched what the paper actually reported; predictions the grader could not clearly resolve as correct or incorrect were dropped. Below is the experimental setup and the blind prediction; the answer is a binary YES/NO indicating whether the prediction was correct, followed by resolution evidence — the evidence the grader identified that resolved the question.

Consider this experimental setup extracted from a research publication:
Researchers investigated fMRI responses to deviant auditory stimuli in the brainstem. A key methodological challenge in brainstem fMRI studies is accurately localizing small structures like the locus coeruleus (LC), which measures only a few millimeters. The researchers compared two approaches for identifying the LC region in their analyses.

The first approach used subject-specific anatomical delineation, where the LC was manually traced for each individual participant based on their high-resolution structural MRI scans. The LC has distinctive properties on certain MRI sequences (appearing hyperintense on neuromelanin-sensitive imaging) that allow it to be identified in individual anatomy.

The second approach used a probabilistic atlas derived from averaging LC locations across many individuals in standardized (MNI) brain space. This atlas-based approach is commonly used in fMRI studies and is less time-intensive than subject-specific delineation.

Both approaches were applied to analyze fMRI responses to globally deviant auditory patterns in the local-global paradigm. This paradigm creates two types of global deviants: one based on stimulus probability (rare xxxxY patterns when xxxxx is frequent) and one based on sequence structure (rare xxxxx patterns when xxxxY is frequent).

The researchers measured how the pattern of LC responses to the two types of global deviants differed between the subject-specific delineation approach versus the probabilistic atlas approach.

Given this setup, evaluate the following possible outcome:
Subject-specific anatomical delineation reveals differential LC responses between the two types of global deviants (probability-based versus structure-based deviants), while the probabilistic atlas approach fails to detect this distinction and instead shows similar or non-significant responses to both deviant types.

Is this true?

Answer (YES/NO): NO